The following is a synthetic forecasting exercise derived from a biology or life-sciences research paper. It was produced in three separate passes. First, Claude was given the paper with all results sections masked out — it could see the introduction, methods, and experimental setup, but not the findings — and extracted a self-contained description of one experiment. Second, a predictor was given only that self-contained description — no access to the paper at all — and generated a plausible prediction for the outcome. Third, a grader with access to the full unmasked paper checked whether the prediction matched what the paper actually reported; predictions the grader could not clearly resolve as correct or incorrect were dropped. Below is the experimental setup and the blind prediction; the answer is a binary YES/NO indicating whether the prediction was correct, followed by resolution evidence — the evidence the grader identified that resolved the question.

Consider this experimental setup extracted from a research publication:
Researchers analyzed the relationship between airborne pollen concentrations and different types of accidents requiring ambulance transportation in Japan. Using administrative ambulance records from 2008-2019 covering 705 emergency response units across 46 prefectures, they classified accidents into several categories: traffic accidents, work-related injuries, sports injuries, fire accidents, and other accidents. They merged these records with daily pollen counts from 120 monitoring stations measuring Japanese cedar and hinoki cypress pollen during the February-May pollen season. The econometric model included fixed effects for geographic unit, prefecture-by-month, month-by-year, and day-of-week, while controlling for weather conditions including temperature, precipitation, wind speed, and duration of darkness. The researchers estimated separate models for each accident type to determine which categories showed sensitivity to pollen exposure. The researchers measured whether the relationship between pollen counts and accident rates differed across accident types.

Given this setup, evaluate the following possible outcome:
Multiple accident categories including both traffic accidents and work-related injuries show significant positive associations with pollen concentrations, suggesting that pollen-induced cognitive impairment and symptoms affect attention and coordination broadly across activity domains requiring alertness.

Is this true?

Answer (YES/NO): YES